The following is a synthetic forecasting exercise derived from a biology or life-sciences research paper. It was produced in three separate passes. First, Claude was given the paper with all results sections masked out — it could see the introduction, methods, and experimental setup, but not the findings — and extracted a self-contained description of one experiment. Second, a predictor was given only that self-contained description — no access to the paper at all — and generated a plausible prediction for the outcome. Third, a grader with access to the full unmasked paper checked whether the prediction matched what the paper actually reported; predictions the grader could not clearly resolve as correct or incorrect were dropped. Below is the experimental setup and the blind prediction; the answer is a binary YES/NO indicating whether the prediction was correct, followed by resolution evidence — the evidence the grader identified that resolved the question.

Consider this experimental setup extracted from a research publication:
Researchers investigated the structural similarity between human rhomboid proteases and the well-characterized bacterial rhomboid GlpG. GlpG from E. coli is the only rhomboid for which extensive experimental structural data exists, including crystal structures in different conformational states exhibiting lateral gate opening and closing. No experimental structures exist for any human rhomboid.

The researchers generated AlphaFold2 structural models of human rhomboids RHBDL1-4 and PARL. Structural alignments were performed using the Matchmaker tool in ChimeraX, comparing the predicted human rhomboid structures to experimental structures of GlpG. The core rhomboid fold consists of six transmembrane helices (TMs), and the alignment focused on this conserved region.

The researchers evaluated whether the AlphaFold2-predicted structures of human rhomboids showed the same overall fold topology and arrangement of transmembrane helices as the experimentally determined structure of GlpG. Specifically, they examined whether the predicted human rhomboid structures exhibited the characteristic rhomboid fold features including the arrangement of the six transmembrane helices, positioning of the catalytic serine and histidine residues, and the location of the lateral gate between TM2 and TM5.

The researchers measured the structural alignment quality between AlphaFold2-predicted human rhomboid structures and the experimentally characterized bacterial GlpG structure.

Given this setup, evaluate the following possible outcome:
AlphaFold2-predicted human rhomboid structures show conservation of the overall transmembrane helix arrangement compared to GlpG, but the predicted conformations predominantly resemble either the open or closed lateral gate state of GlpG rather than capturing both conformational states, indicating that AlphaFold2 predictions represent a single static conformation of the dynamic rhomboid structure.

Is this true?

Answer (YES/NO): YES